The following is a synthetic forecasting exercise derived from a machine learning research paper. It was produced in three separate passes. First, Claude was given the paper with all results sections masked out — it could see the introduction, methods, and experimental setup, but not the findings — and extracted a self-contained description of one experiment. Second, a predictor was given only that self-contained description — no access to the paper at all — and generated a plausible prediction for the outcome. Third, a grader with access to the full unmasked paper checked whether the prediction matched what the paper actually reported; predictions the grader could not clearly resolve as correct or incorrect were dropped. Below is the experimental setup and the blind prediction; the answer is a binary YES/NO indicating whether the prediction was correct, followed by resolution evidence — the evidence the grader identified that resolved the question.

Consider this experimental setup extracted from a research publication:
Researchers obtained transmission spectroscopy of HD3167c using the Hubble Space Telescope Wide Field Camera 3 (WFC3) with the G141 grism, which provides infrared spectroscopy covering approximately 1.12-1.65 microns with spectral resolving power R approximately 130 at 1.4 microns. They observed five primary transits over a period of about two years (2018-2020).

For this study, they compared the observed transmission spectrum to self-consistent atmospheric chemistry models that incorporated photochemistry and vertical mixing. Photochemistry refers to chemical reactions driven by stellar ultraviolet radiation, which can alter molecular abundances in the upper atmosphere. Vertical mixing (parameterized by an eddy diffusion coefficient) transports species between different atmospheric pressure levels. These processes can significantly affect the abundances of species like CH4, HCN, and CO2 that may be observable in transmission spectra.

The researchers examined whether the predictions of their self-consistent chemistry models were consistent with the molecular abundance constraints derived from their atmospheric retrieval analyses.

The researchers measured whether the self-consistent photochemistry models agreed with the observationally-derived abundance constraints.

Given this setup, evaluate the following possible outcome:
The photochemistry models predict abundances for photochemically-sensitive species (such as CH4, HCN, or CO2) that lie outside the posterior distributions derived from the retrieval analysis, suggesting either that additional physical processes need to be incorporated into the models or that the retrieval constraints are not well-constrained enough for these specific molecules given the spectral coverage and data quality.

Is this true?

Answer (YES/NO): NO